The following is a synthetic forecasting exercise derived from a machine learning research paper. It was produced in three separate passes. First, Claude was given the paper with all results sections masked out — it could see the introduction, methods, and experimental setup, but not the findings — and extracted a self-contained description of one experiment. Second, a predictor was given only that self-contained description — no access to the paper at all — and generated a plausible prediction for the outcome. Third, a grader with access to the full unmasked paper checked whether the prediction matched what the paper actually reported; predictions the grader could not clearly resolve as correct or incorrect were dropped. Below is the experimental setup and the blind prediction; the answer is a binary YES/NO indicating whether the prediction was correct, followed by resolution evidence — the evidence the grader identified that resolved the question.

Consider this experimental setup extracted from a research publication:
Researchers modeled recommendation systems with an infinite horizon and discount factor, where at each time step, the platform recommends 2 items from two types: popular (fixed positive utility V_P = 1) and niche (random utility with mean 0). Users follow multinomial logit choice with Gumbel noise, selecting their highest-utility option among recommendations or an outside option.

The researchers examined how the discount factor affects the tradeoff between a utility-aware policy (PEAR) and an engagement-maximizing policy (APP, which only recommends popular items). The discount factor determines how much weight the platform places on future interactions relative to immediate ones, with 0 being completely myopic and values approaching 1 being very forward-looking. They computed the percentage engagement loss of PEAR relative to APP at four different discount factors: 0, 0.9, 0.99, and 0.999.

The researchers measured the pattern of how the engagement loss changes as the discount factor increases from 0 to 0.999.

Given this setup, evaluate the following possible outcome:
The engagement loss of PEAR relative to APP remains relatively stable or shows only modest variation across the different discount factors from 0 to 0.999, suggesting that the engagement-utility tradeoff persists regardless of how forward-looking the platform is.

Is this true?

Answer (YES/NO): NO